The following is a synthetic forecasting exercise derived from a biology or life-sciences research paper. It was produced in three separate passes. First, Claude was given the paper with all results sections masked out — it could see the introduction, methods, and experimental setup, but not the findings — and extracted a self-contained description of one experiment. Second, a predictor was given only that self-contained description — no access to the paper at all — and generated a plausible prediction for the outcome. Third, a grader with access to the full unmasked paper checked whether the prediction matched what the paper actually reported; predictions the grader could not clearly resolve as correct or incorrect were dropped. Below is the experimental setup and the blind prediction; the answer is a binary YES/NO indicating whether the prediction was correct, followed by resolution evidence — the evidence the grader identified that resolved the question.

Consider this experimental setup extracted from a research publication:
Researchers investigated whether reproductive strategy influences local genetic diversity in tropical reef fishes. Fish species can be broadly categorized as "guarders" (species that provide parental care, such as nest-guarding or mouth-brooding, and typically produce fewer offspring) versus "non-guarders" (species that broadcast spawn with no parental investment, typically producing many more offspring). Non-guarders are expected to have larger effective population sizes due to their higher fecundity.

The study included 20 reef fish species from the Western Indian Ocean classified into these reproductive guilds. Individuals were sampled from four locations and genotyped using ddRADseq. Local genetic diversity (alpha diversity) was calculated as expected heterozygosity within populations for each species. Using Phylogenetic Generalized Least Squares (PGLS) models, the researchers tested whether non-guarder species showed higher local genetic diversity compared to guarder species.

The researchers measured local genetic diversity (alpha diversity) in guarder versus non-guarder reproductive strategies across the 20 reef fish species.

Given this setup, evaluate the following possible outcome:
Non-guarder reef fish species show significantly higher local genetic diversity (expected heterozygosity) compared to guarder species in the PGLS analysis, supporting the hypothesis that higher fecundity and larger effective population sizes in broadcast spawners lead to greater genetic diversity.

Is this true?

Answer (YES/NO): NO